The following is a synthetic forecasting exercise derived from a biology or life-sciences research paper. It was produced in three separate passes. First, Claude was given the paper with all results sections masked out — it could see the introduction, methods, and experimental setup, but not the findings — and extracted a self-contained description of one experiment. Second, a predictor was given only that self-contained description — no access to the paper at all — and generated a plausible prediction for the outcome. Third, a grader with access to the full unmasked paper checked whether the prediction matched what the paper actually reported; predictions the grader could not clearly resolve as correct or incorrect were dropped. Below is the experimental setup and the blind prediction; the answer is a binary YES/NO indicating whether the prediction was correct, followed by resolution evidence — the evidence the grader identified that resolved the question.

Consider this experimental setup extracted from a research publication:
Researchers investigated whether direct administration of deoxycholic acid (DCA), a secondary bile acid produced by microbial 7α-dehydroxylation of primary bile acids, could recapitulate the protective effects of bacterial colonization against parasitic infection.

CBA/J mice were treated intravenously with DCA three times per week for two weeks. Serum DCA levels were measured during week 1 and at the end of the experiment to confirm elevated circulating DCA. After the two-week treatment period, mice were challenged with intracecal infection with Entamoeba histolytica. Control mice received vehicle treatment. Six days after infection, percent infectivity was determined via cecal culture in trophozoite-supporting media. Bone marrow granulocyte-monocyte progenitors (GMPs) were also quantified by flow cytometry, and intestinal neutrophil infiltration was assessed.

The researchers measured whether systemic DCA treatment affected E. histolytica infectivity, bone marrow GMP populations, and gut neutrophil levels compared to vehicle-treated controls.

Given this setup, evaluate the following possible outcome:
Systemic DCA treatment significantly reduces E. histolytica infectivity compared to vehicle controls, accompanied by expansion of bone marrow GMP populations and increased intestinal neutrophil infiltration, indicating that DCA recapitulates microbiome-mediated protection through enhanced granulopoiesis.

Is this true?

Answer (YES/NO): YES